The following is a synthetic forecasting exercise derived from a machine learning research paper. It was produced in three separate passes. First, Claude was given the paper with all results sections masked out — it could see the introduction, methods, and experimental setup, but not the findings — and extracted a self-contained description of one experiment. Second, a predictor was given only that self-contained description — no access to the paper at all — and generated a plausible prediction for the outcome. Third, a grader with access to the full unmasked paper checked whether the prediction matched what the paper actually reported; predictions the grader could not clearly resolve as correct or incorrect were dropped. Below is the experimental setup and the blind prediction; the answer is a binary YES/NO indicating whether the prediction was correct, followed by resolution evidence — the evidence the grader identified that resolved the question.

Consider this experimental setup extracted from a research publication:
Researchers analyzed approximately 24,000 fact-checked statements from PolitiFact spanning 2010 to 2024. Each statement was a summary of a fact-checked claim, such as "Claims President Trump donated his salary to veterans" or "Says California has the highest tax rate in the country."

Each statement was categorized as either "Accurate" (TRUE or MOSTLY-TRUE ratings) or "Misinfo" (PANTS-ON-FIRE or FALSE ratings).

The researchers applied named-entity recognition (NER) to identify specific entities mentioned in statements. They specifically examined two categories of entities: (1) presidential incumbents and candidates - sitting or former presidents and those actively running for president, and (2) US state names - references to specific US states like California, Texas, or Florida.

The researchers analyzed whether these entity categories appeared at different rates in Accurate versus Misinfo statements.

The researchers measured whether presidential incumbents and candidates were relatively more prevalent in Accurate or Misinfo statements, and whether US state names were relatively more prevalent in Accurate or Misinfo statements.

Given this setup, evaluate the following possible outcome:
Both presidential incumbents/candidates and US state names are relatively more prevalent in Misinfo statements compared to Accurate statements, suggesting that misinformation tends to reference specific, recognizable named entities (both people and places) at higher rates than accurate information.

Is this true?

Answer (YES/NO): NO